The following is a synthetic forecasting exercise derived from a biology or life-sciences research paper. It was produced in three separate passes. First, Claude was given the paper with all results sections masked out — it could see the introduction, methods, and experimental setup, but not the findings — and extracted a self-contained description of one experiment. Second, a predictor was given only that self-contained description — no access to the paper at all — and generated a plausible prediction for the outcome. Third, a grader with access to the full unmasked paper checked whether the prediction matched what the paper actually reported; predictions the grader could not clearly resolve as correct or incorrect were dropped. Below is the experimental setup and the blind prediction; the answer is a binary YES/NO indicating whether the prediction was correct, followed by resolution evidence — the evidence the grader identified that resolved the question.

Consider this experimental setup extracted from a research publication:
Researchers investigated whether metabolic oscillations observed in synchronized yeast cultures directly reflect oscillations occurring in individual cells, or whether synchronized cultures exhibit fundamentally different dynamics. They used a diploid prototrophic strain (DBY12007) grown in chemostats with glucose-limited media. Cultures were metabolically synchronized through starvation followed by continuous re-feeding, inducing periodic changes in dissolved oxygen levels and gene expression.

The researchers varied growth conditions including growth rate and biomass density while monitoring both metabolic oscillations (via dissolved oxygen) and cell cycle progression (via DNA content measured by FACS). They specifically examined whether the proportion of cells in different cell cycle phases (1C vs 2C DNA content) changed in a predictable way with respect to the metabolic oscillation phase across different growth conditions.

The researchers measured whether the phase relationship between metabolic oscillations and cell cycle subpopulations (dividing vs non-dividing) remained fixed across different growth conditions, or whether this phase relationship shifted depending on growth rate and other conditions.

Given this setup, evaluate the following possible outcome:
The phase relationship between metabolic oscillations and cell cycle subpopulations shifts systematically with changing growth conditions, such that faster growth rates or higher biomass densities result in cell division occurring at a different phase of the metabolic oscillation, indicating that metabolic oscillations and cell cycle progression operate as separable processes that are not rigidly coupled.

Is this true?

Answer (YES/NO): YES